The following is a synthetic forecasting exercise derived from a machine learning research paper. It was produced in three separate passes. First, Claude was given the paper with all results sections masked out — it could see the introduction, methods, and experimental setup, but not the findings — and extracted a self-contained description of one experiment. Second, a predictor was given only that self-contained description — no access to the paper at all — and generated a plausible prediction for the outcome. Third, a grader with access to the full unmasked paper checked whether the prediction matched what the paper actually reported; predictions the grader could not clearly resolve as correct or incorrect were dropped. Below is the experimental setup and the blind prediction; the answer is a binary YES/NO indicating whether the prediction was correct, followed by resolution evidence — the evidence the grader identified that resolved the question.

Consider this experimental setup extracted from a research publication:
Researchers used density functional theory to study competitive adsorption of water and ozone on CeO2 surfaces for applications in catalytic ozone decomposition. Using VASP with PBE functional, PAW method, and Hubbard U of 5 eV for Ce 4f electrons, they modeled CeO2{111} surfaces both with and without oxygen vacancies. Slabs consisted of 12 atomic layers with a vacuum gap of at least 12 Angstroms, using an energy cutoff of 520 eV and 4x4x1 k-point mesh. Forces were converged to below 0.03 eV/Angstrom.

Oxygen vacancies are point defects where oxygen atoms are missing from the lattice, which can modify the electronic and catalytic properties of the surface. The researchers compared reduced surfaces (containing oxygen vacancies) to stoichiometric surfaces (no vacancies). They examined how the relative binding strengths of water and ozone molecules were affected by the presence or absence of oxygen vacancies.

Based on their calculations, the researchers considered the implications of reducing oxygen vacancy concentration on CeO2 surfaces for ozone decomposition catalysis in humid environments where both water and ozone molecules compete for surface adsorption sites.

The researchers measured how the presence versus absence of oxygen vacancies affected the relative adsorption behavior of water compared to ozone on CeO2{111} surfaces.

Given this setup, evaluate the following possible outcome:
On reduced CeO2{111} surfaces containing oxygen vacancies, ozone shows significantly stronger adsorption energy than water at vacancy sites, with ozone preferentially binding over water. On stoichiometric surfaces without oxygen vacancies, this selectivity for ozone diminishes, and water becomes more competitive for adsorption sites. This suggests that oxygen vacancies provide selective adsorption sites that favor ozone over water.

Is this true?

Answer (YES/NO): YES